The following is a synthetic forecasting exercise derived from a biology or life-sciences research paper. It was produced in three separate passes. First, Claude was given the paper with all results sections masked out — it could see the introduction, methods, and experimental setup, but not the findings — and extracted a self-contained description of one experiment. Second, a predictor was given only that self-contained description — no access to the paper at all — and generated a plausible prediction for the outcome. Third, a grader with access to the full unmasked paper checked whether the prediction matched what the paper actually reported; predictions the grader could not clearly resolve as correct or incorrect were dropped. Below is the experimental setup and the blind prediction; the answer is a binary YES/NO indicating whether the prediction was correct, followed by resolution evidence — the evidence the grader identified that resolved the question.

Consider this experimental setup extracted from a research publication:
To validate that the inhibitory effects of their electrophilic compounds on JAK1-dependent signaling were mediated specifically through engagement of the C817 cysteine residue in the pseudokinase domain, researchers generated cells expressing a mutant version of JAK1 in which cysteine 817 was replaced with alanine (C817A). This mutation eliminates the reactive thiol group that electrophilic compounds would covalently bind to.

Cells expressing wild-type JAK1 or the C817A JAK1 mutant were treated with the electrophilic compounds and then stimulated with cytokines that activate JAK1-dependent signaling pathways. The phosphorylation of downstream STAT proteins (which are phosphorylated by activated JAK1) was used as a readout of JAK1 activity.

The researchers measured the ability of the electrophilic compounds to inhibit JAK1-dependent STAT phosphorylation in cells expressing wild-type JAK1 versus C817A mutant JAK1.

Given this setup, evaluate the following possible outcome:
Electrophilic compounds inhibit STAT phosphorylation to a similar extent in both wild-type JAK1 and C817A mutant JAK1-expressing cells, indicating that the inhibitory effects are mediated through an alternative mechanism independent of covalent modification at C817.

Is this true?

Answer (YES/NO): NO